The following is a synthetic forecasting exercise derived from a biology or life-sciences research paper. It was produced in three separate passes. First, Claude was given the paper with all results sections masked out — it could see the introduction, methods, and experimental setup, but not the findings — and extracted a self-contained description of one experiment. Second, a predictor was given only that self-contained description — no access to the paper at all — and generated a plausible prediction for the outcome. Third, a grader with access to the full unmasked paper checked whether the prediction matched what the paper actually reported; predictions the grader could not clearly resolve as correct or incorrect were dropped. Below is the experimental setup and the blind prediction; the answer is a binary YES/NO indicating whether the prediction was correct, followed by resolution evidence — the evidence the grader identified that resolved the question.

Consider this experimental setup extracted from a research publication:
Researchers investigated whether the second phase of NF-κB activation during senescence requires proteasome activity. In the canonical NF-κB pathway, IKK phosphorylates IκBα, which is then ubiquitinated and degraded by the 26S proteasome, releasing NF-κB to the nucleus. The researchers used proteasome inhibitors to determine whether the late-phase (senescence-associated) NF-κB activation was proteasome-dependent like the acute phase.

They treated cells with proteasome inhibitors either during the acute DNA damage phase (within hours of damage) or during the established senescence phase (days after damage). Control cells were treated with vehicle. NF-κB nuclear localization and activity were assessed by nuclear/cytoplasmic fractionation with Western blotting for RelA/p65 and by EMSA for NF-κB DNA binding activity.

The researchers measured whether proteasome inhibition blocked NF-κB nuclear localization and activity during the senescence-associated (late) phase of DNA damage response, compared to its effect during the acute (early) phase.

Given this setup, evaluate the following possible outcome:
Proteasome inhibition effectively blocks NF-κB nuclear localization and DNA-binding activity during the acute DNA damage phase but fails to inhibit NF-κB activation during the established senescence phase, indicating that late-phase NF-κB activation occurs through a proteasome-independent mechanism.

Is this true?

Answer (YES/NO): YES